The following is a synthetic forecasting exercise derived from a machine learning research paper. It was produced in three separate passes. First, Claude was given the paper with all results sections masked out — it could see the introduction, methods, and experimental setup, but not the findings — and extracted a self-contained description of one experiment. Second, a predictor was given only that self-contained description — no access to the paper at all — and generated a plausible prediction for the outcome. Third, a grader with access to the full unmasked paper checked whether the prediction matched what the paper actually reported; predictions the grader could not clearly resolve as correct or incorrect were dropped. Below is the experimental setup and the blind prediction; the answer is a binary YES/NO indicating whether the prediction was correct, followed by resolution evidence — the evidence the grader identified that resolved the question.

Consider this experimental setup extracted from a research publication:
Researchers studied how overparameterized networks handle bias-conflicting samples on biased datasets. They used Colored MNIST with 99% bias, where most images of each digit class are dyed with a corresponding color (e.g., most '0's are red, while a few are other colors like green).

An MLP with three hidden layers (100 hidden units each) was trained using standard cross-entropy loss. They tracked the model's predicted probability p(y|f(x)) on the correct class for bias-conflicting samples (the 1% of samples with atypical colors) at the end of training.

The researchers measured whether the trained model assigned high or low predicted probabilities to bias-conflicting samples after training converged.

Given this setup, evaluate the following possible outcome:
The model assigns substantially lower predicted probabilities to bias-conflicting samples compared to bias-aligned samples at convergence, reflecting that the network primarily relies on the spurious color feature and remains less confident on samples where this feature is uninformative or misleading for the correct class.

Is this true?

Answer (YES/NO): NO